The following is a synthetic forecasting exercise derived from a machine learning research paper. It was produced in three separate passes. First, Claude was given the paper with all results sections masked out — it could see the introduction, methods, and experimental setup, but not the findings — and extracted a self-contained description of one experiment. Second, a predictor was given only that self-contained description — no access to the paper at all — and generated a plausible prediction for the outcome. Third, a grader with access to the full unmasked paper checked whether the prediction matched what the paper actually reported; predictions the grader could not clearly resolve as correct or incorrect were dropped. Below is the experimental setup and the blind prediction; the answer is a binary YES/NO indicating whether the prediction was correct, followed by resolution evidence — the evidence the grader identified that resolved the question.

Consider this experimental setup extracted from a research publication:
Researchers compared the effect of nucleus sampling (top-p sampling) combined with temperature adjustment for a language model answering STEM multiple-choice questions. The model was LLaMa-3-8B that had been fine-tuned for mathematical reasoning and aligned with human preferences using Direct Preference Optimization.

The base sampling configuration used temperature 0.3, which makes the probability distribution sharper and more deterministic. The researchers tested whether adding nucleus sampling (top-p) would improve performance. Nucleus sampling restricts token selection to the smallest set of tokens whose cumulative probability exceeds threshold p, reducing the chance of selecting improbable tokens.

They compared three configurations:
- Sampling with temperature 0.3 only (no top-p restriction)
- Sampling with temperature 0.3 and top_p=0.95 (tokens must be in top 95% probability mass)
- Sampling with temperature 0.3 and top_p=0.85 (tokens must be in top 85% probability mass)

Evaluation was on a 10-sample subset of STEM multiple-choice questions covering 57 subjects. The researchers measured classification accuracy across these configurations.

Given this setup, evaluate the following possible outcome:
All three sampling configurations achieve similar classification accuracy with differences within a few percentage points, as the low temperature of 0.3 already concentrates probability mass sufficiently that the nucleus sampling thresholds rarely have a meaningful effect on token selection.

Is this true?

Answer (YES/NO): NO